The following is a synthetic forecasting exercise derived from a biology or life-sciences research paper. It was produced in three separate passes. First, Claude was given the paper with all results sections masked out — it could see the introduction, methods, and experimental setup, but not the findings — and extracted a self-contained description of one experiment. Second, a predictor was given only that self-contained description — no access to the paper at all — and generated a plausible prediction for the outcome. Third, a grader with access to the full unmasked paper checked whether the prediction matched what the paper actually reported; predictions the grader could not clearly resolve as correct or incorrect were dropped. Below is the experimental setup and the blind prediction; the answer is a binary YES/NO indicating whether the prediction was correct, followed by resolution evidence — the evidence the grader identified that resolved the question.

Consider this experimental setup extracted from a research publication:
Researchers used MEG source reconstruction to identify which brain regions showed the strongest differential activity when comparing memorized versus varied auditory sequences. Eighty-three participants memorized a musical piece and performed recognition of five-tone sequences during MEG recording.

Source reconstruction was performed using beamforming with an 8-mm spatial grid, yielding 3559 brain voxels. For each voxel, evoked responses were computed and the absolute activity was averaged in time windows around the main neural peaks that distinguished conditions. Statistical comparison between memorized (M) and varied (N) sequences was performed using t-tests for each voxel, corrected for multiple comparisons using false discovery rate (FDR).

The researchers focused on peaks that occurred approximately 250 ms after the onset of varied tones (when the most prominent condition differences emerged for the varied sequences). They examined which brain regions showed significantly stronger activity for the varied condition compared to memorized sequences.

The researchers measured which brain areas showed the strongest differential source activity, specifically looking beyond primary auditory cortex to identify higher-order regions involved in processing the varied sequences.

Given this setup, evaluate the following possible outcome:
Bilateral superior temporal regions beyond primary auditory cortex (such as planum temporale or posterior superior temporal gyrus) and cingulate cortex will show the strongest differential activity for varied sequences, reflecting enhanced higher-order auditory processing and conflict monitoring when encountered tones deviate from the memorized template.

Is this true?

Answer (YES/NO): NO